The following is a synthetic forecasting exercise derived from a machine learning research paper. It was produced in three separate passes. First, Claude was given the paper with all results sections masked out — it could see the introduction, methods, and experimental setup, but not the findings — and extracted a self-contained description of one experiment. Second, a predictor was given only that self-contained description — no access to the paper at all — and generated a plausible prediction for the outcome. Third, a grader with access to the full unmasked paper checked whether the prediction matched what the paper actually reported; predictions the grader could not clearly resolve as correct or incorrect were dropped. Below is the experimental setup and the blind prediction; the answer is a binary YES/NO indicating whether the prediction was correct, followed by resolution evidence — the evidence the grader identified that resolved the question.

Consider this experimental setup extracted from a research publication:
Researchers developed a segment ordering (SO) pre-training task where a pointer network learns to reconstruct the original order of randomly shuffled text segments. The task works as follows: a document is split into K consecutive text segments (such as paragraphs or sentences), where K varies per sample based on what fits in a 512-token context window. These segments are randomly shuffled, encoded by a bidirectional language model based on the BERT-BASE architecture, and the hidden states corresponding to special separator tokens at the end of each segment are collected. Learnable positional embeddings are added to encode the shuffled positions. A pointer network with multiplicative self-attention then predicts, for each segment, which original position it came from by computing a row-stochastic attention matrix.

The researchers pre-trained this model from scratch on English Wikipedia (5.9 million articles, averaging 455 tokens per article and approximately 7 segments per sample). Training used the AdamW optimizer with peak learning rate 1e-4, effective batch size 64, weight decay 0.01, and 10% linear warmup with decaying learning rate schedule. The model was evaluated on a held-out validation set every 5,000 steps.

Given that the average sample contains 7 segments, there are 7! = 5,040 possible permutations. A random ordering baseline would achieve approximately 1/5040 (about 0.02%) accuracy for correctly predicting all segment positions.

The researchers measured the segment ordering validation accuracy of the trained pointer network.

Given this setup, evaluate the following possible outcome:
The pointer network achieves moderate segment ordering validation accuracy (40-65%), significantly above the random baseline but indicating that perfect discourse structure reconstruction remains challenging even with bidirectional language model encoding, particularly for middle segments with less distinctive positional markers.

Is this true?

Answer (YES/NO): NO